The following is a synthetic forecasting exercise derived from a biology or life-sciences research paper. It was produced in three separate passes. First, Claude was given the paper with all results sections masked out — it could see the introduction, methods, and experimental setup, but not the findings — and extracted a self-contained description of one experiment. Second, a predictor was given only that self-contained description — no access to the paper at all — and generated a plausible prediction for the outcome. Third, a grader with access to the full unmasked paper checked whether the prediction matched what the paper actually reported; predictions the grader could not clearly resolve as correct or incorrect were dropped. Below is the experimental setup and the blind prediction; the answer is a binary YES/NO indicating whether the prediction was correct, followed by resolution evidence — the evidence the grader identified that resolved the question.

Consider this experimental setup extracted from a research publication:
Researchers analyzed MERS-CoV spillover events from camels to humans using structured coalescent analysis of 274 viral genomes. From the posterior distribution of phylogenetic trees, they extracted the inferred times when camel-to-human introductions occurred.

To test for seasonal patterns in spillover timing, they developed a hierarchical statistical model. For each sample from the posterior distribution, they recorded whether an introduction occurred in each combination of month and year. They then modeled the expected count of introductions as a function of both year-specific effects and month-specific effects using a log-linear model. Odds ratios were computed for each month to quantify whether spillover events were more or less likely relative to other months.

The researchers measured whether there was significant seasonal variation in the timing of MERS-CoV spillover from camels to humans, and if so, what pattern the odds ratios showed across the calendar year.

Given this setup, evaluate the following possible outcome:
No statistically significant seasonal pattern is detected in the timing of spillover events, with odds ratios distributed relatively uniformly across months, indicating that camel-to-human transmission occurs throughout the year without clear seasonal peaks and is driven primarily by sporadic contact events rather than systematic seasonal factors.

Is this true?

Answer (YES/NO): NO